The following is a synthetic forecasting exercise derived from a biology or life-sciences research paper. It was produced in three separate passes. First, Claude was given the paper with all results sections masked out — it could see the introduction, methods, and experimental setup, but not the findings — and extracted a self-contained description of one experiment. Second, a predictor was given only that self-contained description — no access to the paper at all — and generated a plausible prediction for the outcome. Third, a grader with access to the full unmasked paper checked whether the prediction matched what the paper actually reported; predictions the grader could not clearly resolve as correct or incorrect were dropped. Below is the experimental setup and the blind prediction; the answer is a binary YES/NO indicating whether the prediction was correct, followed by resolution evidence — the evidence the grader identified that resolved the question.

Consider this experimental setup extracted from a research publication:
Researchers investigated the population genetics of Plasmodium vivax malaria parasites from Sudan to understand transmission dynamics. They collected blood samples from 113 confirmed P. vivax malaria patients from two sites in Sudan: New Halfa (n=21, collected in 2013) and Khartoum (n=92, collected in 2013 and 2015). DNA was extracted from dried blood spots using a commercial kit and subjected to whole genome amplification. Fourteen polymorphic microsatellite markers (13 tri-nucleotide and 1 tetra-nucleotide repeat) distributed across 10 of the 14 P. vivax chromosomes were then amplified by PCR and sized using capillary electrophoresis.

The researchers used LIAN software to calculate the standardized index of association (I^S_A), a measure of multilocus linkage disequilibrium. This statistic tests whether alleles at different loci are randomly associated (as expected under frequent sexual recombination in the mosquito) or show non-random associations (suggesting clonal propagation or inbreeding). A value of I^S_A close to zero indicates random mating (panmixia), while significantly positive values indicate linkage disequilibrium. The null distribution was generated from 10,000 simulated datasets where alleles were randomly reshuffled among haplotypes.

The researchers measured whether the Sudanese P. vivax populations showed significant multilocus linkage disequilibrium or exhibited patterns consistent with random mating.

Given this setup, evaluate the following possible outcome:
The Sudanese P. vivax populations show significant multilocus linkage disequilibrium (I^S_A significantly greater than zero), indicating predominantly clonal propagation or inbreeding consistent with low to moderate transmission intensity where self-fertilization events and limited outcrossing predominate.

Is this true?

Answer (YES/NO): YES